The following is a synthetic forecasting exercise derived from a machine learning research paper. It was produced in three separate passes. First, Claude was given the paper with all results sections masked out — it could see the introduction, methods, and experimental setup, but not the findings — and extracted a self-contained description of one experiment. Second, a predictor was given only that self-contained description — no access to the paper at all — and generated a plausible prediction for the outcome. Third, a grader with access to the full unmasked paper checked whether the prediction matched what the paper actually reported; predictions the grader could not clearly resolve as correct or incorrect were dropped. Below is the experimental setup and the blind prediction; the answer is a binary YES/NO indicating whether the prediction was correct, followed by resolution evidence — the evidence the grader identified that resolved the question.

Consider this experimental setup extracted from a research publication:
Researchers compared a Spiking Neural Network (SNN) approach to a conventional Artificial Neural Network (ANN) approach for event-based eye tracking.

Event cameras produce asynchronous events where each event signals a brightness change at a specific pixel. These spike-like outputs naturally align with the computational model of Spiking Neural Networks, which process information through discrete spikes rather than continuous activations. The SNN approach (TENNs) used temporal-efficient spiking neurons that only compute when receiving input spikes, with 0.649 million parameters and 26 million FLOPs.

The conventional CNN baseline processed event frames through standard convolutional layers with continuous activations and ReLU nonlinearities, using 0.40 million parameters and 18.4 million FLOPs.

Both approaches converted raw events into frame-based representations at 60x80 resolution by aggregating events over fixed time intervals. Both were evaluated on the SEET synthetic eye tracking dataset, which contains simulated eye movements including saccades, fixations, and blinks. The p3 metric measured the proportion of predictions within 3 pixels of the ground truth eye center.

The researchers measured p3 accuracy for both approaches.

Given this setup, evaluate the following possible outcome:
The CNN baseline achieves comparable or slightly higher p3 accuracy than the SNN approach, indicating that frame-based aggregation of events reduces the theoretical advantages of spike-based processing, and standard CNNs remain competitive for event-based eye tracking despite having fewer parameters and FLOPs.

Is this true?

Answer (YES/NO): NO